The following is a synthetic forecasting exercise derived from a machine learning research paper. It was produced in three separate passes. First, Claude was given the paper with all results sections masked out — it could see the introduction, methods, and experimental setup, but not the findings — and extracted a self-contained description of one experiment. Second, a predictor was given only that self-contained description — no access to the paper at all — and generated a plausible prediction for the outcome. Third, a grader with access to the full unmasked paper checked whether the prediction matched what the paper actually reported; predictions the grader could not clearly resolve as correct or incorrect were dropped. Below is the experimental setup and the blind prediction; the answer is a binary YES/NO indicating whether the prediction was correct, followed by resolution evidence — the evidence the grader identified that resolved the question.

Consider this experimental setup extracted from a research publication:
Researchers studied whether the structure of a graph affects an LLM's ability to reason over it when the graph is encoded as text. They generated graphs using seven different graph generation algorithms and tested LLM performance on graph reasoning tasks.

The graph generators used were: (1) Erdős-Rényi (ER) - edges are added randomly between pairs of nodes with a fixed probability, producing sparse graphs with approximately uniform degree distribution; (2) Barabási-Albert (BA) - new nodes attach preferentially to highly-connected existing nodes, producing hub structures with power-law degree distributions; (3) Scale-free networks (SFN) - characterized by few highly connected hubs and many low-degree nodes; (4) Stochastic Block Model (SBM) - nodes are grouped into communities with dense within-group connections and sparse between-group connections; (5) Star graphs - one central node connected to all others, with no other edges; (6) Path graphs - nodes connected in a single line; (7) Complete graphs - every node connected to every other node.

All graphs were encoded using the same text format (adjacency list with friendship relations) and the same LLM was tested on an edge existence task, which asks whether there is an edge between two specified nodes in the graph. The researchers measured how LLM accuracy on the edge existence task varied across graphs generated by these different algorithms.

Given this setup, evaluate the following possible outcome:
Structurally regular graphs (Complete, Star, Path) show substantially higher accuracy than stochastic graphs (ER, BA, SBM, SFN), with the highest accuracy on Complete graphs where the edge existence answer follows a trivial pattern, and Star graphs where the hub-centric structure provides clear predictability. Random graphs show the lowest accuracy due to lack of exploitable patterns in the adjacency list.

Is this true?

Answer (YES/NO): NO